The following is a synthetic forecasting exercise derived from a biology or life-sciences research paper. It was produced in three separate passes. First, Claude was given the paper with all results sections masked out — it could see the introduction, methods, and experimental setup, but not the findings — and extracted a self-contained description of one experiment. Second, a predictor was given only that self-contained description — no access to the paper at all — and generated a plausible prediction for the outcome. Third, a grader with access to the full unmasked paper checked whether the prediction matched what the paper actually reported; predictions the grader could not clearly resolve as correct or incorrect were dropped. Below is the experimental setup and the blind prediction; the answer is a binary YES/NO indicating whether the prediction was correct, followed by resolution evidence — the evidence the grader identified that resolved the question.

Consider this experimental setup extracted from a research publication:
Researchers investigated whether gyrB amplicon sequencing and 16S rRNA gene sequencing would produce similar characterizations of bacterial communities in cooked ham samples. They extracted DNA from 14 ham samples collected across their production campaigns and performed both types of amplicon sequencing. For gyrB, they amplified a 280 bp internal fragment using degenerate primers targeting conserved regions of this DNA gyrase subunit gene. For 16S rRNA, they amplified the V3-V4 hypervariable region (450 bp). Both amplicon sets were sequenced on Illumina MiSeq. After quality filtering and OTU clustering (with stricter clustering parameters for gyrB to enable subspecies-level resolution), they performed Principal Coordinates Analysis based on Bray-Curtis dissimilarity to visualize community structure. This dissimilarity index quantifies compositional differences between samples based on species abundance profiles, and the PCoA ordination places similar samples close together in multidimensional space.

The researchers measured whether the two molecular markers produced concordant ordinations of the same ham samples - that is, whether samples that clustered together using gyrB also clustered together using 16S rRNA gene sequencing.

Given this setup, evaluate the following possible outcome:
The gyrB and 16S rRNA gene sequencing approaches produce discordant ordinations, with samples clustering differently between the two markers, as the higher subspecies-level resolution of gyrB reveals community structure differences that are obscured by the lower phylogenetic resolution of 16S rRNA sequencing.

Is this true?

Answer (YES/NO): NO